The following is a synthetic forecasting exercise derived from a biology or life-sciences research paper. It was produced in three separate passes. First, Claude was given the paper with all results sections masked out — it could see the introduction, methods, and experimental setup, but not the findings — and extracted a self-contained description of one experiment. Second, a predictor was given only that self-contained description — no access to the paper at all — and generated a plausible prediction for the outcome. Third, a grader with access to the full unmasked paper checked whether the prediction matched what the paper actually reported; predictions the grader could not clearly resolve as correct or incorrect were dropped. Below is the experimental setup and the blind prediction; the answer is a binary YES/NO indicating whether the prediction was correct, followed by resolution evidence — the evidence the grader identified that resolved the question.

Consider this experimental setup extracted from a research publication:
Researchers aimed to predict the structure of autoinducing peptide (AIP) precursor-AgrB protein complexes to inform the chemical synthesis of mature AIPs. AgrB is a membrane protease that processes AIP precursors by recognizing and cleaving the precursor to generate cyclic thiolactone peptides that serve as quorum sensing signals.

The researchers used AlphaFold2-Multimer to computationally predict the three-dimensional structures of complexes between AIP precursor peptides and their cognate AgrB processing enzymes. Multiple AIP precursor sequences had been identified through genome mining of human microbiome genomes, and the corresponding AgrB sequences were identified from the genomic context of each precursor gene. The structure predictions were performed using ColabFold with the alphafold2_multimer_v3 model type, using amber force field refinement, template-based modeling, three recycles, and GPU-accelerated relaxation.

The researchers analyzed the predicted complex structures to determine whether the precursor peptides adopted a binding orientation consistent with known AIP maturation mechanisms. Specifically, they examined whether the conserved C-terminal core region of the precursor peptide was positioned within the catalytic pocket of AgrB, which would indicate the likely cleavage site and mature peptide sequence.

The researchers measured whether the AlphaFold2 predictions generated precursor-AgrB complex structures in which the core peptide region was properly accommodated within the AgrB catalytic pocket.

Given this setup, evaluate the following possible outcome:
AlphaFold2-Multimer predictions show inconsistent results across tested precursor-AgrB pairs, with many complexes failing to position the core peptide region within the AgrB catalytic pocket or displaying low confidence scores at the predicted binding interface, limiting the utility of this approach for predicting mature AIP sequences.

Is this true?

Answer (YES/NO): NO